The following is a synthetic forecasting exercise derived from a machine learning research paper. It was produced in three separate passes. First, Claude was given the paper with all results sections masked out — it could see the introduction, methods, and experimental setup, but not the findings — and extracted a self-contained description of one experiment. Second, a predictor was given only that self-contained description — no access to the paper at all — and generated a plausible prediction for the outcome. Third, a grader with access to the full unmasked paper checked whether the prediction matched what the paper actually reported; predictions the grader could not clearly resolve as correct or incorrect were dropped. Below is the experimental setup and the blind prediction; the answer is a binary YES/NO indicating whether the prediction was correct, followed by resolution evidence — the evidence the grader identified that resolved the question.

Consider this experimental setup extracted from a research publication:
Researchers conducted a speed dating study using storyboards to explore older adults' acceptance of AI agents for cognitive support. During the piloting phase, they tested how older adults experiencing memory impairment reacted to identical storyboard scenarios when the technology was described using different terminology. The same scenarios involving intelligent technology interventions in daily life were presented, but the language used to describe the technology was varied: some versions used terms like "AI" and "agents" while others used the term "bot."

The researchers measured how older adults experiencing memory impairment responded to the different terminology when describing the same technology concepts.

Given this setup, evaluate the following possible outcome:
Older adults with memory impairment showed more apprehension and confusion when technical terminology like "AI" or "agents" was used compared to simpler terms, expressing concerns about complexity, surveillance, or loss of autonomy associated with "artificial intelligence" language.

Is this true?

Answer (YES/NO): NO